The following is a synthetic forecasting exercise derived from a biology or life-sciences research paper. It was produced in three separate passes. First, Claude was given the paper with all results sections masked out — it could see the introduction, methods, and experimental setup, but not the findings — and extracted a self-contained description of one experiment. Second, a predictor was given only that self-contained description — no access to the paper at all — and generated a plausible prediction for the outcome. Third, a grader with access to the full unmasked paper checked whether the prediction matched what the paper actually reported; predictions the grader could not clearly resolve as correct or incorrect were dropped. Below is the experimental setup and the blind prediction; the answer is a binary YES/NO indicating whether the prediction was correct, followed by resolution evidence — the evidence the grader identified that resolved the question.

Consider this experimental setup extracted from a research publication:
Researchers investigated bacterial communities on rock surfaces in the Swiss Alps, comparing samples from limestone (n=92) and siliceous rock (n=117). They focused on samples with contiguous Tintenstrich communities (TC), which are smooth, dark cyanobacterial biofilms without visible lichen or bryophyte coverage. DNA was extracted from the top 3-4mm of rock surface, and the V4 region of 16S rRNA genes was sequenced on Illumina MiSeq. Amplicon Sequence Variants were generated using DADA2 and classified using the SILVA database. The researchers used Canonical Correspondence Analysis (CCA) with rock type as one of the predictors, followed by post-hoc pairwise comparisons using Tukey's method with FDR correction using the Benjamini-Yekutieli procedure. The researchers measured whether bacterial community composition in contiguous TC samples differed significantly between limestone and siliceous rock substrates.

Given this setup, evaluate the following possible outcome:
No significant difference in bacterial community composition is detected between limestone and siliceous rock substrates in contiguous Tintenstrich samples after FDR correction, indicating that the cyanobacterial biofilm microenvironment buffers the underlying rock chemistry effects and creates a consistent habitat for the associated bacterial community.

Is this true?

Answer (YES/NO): NO